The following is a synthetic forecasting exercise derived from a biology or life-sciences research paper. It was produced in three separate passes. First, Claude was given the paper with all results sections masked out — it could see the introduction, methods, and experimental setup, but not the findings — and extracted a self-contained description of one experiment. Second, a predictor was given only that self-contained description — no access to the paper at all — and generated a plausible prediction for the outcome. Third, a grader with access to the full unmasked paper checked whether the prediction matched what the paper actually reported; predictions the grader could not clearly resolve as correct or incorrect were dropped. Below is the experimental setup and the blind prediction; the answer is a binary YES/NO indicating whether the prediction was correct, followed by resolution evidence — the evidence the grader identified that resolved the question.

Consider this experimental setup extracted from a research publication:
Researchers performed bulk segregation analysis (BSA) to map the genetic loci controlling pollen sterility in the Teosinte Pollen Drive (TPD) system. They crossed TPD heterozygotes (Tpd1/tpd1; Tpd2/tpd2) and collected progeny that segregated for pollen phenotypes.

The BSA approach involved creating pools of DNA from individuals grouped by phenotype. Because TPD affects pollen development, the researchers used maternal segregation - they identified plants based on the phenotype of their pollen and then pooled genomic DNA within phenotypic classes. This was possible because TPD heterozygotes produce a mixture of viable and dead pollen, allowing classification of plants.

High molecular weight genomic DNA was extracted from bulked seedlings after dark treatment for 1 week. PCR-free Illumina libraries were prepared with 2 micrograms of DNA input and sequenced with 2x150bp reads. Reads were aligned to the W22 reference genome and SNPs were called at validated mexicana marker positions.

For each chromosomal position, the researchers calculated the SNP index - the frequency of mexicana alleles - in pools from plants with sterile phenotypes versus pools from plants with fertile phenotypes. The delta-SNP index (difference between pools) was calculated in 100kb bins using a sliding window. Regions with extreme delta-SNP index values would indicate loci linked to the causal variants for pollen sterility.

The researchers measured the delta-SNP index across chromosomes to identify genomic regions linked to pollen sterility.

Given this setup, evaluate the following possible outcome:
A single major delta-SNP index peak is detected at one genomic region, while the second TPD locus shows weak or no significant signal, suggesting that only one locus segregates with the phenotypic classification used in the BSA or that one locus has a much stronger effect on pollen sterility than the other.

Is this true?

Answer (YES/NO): NO